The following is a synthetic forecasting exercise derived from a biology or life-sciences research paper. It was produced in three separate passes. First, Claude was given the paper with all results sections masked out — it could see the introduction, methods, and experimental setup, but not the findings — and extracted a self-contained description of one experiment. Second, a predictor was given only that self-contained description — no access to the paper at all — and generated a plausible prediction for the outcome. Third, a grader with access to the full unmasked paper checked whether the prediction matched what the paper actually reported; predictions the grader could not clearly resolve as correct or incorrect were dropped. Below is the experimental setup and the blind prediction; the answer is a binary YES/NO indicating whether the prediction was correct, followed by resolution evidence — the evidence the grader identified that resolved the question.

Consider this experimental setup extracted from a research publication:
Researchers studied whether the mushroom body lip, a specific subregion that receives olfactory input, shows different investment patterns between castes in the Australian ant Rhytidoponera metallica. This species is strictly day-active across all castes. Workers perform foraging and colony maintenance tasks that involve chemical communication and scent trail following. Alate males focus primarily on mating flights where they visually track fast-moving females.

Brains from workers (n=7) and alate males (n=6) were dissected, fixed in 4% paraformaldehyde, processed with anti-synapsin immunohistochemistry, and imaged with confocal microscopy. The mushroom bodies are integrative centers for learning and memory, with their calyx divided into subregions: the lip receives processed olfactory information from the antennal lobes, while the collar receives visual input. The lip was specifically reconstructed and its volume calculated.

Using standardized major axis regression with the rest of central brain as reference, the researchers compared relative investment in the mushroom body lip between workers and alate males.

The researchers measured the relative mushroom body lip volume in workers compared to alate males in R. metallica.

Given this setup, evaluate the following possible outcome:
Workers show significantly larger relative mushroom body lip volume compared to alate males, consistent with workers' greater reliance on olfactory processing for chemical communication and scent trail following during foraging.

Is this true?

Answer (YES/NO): YES